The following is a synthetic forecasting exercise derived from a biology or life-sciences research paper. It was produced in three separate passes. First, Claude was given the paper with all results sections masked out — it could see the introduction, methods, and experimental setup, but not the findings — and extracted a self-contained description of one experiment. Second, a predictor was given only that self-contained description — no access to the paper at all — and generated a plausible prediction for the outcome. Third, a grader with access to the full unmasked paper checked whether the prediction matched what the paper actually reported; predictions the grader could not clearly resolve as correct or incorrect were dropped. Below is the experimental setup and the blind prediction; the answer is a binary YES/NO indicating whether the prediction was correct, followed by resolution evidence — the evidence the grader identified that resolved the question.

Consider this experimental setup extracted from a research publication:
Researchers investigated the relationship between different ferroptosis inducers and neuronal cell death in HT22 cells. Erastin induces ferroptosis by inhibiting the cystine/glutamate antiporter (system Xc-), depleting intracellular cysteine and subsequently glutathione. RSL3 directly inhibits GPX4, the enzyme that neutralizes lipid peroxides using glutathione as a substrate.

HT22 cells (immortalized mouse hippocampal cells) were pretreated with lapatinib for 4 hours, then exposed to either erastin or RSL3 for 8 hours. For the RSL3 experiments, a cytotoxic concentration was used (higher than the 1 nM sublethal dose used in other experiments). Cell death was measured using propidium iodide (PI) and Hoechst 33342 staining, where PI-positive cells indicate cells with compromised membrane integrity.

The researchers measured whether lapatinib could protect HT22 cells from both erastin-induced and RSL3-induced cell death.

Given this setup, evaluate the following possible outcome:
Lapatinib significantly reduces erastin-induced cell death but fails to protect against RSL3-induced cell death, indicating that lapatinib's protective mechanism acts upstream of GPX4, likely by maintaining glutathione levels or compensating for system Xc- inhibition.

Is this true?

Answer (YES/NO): YES